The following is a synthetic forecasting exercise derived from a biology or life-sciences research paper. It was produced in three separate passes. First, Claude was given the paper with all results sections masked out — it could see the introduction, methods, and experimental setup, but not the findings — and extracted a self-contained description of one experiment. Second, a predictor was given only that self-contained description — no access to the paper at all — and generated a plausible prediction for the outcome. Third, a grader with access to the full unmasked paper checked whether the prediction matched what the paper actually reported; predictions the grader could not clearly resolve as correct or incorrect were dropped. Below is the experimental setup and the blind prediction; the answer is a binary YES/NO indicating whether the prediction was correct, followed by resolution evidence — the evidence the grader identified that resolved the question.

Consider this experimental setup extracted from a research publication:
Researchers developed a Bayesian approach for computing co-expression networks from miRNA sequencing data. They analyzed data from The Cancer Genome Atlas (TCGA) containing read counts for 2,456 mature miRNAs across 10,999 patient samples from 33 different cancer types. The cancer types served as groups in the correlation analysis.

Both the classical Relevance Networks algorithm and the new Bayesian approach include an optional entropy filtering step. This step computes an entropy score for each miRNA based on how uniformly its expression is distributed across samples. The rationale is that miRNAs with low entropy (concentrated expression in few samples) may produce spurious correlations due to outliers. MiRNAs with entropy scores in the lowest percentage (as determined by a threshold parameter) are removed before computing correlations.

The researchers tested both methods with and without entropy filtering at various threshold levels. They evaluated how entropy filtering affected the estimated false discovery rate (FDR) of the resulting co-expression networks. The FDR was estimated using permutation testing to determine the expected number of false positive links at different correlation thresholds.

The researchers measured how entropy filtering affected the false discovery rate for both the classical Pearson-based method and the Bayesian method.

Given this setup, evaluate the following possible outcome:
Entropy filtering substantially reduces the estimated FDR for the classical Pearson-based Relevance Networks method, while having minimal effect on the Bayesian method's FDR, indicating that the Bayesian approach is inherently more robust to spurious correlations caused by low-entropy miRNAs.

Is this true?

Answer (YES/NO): NO